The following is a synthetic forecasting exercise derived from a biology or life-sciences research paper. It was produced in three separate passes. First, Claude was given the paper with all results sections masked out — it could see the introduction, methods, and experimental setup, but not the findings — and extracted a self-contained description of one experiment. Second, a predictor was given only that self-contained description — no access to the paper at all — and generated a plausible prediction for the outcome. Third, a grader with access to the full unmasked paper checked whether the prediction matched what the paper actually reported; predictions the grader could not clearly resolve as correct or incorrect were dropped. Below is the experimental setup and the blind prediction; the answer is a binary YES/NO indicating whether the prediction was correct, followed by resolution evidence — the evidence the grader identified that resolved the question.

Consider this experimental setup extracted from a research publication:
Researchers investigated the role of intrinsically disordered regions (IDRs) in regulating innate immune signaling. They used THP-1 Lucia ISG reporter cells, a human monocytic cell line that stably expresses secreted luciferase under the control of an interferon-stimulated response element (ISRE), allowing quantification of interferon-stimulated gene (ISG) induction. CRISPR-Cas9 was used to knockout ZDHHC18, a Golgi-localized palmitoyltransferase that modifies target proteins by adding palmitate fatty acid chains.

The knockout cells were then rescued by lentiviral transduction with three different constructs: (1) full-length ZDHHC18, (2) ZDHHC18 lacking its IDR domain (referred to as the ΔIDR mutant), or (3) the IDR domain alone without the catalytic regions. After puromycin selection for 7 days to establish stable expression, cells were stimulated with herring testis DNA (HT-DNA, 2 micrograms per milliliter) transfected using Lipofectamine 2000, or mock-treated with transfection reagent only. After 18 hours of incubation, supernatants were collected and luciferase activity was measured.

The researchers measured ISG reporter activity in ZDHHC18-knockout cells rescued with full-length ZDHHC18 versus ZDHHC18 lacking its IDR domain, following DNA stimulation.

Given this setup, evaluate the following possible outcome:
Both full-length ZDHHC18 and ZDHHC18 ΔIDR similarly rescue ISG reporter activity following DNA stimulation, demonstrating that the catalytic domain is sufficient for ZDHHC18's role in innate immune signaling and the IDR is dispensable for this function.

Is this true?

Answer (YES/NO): NO